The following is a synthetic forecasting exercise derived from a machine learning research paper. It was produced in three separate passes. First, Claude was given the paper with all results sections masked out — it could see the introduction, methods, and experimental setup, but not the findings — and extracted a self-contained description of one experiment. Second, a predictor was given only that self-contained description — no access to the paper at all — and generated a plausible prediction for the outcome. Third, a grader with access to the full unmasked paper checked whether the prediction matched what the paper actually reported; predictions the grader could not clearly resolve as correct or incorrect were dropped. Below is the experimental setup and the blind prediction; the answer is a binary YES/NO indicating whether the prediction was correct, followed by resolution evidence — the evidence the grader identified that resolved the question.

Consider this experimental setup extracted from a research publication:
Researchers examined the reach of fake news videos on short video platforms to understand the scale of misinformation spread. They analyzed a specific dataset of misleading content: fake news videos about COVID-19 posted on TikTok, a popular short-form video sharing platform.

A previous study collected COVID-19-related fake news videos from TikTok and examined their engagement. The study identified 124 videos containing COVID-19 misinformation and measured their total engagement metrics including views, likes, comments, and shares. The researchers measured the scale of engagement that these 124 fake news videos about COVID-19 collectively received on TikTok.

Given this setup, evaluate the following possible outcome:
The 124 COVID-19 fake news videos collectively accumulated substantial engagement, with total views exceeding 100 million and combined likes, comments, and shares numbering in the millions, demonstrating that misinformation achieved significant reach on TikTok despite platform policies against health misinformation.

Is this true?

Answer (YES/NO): NO